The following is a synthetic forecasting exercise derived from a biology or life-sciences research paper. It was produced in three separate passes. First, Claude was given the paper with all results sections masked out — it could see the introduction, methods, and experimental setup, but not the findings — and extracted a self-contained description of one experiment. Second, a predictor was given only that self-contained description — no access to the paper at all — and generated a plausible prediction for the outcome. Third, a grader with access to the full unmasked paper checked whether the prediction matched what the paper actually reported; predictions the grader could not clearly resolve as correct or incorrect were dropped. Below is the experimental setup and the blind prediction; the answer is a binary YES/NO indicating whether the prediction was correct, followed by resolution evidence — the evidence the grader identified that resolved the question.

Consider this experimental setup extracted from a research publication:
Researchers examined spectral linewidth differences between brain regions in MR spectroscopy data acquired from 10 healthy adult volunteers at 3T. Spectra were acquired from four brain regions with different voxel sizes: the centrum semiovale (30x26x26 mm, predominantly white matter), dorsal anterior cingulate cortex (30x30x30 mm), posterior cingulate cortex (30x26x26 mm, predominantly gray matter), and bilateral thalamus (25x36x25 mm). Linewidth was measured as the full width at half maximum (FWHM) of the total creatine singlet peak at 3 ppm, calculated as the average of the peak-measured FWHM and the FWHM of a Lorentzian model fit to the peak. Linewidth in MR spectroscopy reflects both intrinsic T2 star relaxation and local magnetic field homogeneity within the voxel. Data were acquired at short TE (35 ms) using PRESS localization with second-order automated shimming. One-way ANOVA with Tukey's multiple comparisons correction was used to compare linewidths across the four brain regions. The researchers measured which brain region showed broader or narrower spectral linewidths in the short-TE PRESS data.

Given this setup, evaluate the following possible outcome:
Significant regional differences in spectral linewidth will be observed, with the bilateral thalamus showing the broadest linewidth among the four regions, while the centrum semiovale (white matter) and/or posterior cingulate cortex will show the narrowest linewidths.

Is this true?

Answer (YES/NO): YES